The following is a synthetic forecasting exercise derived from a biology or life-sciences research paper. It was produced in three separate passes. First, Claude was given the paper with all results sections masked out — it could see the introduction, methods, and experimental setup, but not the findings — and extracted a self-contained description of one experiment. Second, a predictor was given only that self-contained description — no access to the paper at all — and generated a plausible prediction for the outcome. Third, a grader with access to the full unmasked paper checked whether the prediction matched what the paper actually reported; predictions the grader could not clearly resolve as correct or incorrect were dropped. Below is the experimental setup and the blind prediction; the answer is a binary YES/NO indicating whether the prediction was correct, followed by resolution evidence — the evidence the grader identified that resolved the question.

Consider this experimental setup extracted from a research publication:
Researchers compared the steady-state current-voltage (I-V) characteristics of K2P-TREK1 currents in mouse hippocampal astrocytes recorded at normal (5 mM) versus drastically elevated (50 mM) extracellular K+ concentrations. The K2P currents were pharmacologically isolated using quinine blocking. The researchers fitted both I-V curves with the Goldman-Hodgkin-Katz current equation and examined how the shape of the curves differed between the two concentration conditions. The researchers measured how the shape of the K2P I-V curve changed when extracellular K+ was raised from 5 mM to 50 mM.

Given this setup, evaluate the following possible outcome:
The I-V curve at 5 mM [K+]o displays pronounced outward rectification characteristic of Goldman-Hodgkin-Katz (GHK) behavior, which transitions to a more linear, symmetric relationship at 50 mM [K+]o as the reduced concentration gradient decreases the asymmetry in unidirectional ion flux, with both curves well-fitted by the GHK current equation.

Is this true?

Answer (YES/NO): YES